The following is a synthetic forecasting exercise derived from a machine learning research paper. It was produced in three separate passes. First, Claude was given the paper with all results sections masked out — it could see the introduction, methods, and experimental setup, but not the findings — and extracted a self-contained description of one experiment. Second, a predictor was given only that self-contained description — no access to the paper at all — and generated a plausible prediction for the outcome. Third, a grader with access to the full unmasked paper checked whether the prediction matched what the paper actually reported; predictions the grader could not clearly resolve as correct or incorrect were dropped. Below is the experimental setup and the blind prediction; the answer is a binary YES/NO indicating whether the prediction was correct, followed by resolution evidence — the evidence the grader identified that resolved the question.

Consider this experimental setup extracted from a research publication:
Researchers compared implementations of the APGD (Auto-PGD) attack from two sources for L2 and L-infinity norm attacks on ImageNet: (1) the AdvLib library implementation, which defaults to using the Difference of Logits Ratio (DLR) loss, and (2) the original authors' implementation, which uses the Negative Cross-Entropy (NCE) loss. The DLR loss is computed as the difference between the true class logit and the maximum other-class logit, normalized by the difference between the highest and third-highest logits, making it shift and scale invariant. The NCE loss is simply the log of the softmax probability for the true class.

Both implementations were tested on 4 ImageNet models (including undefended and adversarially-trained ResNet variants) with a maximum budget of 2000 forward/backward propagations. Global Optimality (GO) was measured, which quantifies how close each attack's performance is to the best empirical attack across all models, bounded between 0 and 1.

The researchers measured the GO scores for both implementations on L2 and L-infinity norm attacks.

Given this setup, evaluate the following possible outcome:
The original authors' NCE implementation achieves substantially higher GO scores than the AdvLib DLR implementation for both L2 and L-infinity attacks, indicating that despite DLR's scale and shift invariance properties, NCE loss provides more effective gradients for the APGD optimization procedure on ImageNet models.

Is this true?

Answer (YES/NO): NO